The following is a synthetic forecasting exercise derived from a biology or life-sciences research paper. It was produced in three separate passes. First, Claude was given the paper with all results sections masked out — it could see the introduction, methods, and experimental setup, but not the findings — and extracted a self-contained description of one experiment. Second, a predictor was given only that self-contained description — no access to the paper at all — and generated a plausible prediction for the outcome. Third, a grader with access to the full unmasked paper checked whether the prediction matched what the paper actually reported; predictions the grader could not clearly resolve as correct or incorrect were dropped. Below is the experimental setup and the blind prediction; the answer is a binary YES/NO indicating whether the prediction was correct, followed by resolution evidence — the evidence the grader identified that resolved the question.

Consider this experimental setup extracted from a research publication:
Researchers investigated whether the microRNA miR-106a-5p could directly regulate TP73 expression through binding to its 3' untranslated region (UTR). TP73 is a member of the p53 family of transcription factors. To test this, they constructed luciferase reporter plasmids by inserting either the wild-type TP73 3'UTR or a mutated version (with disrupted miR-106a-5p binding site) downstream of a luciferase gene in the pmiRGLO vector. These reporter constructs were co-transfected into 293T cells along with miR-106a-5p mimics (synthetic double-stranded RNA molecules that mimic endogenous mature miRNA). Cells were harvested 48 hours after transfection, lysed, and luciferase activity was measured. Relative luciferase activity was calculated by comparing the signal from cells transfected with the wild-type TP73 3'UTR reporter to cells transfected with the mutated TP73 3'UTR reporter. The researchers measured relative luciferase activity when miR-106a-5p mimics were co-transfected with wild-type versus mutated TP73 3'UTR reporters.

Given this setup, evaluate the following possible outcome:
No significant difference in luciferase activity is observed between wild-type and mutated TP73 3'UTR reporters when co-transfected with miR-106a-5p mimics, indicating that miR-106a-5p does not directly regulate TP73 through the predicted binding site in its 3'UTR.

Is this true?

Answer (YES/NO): NO